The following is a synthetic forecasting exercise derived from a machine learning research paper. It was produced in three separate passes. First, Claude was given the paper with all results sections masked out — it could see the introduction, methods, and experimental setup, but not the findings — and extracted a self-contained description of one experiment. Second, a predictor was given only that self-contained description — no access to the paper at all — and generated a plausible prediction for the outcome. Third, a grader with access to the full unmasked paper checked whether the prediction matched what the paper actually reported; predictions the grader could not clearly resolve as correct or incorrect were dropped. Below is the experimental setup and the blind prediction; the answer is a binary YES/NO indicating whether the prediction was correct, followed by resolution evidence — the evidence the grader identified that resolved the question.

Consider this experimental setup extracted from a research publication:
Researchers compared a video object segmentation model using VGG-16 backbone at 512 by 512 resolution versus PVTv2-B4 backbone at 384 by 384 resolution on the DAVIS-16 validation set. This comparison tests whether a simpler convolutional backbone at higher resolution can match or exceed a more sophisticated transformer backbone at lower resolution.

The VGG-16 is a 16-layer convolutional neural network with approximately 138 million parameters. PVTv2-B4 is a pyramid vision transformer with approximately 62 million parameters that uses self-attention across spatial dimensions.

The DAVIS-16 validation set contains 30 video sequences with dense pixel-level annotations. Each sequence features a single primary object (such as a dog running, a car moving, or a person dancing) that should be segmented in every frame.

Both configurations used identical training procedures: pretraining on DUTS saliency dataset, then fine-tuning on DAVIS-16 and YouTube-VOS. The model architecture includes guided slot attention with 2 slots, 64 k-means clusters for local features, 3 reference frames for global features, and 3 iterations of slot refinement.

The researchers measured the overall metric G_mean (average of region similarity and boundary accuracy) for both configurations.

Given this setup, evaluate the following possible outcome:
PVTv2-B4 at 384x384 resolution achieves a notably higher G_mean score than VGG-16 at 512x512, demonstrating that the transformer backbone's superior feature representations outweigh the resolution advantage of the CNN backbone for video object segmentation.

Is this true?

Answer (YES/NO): NO